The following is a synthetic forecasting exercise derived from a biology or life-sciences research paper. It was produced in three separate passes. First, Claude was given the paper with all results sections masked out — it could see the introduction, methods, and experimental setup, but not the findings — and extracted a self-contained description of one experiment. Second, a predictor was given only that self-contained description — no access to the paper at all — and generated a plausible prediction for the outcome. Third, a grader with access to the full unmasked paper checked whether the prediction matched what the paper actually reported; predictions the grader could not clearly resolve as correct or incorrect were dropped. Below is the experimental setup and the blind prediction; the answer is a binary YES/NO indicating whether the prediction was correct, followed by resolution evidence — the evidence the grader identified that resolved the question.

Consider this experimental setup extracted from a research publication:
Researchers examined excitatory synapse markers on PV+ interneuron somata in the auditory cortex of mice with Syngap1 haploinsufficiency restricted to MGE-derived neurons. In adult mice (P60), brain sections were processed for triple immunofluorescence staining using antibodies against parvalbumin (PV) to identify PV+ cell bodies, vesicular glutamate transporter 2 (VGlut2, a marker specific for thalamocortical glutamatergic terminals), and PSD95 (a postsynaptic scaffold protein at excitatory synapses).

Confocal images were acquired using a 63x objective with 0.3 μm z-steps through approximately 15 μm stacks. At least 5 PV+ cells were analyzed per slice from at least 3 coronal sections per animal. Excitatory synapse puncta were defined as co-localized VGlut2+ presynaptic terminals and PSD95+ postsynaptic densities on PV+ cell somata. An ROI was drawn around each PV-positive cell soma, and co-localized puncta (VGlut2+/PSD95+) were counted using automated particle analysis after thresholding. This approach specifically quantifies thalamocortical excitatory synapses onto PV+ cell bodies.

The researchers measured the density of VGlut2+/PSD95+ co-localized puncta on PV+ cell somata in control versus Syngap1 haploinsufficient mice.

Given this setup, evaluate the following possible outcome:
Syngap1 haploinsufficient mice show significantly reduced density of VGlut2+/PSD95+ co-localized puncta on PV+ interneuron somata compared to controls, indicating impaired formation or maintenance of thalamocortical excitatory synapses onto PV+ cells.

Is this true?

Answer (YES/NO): NO